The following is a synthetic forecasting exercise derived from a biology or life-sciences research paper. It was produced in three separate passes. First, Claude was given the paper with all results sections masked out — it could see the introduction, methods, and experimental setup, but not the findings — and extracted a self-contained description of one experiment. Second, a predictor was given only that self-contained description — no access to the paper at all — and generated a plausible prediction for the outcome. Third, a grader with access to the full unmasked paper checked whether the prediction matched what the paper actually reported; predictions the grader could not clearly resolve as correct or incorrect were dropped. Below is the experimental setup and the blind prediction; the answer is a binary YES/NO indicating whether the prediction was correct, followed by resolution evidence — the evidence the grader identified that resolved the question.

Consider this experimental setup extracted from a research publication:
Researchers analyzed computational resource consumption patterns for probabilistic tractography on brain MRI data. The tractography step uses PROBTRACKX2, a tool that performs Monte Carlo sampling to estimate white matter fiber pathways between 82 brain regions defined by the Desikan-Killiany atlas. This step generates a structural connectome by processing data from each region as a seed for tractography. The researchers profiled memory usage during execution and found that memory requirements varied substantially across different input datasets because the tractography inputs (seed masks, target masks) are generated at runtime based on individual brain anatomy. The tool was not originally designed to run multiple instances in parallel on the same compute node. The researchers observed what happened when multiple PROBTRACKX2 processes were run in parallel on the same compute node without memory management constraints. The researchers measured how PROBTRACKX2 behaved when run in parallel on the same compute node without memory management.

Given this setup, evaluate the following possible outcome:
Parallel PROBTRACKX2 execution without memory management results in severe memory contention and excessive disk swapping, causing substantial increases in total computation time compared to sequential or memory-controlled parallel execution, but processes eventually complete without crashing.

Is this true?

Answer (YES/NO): NO